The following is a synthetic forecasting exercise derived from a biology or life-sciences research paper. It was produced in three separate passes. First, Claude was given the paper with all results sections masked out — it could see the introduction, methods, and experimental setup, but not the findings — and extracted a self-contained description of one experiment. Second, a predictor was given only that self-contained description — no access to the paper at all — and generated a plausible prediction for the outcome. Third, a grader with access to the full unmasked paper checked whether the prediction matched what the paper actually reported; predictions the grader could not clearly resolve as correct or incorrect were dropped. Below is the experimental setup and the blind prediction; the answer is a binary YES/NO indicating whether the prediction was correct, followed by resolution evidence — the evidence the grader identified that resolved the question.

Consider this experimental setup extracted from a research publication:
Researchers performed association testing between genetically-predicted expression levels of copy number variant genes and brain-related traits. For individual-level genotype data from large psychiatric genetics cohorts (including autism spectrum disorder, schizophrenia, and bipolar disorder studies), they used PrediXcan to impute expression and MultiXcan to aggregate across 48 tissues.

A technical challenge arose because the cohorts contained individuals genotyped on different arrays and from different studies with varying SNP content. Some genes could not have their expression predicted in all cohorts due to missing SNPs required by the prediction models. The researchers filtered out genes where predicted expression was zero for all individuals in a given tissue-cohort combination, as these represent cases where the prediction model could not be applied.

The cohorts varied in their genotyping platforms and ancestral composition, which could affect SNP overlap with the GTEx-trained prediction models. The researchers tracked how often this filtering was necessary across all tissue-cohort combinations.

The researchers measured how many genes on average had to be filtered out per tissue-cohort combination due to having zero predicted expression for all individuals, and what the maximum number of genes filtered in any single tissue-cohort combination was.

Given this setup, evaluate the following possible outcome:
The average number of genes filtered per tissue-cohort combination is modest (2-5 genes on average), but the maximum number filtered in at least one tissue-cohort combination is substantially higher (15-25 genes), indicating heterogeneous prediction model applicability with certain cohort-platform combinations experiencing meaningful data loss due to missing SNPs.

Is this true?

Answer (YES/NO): NO